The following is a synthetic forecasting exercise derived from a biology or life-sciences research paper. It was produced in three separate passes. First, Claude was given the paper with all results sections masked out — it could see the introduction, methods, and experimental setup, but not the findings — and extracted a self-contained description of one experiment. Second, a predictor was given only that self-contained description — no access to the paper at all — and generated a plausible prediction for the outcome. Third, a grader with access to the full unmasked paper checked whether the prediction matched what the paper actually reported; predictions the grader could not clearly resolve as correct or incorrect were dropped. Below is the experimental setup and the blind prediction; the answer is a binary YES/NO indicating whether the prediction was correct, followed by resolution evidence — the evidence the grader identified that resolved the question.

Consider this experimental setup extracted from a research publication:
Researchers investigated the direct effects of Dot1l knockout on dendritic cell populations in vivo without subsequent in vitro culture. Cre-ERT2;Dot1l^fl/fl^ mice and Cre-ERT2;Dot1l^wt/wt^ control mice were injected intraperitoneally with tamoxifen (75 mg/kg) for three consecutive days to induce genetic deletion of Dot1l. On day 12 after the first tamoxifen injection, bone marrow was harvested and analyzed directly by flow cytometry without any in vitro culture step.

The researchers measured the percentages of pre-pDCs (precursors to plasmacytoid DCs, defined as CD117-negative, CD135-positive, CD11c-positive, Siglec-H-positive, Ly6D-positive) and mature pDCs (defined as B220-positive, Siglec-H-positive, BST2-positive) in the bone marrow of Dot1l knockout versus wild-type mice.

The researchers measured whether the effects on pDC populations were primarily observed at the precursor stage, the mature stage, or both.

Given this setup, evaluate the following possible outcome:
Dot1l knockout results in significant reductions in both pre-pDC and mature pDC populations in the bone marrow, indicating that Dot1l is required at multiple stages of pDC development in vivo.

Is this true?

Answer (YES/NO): NO